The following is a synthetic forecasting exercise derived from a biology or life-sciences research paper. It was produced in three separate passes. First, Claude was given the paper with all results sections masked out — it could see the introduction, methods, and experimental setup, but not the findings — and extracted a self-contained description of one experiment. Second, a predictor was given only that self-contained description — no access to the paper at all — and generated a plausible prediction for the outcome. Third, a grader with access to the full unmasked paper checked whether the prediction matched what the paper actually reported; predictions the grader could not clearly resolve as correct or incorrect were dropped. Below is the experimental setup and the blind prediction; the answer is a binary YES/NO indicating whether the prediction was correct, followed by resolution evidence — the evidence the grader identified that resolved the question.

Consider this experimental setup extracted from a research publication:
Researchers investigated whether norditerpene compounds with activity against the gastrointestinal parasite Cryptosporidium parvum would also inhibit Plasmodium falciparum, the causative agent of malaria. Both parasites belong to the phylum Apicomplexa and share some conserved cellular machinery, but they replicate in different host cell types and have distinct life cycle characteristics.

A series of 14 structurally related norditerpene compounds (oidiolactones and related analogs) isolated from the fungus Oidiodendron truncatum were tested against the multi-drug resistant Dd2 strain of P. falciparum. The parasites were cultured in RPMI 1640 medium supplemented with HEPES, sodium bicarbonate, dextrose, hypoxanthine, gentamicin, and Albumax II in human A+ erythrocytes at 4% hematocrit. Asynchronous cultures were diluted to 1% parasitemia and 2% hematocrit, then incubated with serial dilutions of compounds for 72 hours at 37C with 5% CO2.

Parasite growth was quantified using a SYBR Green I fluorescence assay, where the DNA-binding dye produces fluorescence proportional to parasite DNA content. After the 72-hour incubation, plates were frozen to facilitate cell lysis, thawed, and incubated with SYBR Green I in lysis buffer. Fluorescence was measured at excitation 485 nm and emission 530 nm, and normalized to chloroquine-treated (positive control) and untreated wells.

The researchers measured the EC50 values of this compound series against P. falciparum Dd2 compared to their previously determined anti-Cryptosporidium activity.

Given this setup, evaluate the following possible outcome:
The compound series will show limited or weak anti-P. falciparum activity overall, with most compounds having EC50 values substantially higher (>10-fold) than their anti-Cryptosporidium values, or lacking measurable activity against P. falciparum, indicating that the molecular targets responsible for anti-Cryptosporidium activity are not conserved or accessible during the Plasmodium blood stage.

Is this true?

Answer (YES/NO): YES